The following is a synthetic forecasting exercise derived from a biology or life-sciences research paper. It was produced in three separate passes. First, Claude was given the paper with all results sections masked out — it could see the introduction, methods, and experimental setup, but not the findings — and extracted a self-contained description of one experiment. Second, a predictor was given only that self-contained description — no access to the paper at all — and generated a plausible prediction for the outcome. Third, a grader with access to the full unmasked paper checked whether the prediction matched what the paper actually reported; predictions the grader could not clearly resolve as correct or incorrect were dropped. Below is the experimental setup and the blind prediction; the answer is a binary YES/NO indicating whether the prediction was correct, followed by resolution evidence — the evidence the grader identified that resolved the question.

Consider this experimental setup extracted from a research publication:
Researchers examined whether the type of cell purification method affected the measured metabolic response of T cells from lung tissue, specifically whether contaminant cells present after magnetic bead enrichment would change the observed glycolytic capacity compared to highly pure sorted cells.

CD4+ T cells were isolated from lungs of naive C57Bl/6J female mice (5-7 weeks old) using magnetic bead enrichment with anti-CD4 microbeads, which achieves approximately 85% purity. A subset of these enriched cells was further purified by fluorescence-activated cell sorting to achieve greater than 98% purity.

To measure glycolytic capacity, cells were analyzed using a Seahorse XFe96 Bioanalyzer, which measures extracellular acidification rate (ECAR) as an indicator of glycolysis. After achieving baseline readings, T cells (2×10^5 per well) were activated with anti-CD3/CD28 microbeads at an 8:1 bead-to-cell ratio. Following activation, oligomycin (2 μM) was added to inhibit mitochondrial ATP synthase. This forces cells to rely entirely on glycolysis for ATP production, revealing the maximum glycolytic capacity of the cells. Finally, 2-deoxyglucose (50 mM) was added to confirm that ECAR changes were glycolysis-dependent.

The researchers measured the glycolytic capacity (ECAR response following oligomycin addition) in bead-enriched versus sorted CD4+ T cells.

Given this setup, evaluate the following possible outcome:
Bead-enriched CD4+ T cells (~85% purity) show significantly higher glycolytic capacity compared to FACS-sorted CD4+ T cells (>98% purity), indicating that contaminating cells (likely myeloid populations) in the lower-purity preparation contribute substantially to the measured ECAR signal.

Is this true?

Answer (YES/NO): NO